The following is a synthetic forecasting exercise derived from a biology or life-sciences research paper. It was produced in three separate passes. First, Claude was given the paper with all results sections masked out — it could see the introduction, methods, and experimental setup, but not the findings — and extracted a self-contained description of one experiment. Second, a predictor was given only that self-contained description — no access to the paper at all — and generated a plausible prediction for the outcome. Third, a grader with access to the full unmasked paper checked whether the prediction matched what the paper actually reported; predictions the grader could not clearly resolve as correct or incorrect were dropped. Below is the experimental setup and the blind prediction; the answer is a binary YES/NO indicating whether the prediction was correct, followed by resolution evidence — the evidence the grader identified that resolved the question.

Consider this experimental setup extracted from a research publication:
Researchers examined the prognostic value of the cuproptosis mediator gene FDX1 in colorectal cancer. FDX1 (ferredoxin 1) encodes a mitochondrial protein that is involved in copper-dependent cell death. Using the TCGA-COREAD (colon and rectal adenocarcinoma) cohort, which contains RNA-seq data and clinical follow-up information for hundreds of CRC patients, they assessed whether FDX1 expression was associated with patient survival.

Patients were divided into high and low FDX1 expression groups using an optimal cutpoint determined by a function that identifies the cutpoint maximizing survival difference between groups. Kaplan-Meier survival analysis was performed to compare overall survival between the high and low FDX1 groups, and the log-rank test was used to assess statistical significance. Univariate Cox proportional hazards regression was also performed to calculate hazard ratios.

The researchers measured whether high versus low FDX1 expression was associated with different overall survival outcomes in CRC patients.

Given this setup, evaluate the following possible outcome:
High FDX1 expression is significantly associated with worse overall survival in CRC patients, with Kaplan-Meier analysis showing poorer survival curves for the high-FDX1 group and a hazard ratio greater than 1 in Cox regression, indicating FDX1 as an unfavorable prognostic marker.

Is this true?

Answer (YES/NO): NO